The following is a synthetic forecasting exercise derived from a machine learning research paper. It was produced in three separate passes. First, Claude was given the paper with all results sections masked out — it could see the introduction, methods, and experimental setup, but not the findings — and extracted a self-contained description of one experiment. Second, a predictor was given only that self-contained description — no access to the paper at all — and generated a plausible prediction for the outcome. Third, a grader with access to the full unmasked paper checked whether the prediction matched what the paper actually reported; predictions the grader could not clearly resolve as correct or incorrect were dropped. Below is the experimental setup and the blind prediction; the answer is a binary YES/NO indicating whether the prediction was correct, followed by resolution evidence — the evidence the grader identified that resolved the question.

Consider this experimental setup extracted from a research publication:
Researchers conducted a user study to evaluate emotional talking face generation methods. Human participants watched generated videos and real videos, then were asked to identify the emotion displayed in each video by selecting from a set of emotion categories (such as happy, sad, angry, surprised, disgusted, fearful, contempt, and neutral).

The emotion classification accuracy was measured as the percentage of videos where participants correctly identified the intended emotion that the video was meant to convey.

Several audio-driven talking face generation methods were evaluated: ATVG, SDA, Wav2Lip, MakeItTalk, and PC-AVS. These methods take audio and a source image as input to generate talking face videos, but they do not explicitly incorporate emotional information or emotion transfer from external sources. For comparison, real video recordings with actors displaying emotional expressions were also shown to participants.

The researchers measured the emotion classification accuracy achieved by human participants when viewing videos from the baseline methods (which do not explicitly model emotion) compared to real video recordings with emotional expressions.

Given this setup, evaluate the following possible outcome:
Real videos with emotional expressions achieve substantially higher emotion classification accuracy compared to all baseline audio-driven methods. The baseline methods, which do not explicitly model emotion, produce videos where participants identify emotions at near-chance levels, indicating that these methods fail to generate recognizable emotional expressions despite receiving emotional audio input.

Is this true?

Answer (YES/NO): YES